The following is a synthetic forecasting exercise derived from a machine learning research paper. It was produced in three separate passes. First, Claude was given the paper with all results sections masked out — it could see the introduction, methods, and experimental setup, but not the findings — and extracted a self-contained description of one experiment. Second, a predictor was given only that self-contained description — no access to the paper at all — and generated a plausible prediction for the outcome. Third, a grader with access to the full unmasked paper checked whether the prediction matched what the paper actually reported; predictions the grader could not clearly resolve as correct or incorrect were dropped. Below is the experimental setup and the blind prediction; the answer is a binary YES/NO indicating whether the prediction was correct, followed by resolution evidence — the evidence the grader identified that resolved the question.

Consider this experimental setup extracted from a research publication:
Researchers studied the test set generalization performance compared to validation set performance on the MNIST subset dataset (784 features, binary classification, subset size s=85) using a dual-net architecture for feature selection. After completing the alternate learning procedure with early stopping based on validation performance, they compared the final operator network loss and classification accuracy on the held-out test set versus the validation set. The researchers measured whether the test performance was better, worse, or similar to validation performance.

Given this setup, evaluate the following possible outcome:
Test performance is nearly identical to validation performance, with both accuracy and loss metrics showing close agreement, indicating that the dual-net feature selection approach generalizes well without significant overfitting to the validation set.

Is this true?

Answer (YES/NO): NO